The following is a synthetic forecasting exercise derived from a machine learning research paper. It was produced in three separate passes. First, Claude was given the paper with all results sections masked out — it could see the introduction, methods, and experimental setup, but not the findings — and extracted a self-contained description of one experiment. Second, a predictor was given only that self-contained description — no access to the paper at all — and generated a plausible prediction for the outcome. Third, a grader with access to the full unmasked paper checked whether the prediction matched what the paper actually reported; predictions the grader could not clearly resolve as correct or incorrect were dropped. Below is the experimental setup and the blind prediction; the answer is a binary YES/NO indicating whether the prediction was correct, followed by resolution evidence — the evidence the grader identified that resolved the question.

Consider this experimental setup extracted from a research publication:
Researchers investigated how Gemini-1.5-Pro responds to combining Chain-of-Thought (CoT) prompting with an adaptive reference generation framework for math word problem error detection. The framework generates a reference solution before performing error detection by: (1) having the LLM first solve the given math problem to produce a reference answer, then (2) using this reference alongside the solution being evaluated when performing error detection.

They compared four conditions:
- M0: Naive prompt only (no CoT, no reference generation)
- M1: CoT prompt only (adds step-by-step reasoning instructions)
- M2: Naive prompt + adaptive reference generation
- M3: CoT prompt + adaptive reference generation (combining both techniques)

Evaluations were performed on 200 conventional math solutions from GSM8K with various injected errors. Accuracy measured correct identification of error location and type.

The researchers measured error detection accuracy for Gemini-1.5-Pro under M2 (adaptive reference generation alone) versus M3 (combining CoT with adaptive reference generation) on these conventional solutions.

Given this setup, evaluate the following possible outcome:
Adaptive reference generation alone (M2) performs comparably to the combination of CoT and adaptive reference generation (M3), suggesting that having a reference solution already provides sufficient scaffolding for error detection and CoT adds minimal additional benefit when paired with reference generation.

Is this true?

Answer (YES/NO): NO